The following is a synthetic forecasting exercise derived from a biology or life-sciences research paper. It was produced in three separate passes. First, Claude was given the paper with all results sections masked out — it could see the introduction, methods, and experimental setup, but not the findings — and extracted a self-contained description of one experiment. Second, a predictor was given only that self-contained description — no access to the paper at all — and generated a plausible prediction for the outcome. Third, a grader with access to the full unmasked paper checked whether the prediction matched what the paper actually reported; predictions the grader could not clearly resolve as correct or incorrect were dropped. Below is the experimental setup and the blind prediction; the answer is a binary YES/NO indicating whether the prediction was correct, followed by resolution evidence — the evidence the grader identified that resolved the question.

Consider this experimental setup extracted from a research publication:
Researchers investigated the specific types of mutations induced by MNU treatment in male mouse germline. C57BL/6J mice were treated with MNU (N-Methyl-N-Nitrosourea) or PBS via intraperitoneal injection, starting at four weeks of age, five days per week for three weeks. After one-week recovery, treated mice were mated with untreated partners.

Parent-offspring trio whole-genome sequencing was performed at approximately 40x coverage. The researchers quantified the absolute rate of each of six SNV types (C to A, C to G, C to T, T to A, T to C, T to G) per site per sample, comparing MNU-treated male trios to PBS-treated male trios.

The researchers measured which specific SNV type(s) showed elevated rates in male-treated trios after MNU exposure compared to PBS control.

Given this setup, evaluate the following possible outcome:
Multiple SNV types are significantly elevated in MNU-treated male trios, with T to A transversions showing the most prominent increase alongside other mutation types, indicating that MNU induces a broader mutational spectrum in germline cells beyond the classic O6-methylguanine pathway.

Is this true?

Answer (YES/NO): NO